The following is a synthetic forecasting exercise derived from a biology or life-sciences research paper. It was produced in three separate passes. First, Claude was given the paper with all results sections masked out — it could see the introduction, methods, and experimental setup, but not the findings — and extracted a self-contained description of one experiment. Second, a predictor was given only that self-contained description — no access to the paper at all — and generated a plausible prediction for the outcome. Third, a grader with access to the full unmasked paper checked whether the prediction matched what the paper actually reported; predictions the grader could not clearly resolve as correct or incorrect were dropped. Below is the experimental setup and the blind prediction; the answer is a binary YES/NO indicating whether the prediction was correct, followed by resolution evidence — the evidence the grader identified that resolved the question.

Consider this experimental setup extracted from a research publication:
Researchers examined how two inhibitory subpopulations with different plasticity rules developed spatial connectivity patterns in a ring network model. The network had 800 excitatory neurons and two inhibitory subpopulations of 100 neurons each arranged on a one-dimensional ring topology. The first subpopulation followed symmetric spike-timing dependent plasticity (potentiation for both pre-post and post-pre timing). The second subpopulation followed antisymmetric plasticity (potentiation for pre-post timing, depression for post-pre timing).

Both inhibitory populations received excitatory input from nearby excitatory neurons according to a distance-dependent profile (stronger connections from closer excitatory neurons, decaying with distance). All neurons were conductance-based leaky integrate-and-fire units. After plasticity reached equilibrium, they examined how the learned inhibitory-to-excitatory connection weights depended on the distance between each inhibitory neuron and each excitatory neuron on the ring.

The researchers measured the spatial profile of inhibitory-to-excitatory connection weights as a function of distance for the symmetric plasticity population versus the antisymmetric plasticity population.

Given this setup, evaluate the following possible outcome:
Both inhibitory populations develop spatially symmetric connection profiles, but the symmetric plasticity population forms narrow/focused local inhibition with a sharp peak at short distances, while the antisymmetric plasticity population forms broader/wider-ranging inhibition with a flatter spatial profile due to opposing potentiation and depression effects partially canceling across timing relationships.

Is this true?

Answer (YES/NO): YES